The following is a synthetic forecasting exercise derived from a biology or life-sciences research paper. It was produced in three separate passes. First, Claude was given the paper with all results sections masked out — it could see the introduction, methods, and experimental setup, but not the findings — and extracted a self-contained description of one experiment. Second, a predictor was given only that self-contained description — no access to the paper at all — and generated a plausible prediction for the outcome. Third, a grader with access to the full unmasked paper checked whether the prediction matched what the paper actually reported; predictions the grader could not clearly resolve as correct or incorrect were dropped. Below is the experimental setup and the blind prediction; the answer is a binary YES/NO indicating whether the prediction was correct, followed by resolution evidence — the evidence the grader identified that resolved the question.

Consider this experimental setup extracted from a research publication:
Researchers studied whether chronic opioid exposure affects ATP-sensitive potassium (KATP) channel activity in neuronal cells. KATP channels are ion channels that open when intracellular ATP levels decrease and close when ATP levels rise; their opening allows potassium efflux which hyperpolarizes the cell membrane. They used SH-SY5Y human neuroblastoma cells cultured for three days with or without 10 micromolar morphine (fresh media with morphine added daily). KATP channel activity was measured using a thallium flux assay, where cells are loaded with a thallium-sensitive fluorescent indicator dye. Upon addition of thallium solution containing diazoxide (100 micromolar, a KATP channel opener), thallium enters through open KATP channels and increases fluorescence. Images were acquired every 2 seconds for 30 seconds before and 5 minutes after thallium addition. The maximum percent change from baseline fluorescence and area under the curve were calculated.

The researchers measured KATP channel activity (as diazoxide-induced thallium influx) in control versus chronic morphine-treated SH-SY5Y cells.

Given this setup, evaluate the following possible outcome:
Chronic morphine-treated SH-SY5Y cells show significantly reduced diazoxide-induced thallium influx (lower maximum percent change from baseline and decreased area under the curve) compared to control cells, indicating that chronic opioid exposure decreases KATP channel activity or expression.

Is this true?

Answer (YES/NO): YES